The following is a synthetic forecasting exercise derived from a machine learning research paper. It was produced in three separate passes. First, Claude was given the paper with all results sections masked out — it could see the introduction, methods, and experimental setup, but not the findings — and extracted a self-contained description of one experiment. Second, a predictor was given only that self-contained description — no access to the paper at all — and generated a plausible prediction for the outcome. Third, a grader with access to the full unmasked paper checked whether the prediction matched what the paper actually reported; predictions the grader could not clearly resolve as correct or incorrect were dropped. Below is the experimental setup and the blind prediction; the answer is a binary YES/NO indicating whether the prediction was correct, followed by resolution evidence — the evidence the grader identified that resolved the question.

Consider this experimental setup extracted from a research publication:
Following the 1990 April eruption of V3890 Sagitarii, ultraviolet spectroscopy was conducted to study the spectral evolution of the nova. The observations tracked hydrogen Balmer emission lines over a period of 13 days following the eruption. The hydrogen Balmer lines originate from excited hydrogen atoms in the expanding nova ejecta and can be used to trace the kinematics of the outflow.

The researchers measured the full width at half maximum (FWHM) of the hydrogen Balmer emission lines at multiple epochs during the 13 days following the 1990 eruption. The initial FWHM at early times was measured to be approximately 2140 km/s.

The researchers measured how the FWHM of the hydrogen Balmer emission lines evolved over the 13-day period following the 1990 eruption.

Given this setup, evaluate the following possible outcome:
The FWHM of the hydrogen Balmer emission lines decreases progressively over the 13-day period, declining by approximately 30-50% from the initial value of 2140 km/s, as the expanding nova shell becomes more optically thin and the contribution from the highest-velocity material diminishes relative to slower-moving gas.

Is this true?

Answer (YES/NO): NO